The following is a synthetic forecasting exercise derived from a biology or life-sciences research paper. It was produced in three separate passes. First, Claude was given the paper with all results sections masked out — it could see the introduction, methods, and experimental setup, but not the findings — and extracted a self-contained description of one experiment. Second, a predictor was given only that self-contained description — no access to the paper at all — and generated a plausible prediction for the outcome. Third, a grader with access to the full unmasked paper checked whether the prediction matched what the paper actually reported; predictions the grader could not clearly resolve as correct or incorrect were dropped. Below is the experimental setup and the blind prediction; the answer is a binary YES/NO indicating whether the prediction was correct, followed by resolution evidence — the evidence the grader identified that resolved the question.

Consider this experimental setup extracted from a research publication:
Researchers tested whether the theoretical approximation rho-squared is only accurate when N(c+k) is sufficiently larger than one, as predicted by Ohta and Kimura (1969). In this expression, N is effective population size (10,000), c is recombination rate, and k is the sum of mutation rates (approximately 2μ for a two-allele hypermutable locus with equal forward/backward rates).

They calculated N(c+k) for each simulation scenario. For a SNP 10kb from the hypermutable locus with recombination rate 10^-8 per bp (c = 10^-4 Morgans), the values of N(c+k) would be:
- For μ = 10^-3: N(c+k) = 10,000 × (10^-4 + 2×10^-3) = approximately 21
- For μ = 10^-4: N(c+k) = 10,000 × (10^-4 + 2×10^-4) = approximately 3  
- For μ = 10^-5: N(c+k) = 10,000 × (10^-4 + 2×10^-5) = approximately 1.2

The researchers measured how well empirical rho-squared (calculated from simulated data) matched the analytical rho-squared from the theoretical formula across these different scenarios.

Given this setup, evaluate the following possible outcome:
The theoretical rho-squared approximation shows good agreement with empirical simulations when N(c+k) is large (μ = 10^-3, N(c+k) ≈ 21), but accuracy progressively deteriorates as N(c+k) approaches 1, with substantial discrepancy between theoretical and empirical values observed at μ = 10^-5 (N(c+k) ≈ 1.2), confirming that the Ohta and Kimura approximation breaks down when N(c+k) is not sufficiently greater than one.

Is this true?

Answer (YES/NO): NO